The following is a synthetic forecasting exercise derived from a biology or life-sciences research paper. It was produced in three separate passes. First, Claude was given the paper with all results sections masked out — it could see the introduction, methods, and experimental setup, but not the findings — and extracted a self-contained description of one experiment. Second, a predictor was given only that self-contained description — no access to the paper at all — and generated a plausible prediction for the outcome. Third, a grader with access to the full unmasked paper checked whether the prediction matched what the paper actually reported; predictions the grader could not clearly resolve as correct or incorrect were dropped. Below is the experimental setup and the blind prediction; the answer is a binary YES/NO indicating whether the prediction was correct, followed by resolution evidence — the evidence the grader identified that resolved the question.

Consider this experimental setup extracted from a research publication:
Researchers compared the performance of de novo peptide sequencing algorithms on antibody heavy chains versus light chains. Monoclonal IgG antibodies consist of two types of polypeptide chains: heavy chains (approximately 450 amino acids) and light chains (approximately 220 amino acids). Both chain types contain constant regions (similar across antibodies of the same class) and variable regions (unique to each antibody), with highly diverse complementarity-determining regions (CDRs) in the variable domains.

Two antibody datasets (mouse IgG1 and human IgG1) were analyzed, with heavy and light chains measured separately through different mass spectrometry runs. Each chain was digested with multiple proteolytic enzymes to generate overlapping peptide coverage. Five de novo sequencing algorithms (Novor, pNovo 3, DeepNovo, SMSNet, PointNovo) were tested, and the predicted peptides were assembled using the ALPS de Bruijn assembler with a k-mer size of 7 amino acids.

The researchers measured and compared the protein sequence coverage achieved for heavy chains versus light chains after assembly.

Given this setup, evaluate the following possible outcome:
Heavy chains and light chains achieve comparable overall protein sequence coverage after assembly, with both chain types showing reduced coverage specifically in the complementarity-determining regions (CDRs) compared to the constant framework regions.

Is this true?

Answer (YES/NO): NO